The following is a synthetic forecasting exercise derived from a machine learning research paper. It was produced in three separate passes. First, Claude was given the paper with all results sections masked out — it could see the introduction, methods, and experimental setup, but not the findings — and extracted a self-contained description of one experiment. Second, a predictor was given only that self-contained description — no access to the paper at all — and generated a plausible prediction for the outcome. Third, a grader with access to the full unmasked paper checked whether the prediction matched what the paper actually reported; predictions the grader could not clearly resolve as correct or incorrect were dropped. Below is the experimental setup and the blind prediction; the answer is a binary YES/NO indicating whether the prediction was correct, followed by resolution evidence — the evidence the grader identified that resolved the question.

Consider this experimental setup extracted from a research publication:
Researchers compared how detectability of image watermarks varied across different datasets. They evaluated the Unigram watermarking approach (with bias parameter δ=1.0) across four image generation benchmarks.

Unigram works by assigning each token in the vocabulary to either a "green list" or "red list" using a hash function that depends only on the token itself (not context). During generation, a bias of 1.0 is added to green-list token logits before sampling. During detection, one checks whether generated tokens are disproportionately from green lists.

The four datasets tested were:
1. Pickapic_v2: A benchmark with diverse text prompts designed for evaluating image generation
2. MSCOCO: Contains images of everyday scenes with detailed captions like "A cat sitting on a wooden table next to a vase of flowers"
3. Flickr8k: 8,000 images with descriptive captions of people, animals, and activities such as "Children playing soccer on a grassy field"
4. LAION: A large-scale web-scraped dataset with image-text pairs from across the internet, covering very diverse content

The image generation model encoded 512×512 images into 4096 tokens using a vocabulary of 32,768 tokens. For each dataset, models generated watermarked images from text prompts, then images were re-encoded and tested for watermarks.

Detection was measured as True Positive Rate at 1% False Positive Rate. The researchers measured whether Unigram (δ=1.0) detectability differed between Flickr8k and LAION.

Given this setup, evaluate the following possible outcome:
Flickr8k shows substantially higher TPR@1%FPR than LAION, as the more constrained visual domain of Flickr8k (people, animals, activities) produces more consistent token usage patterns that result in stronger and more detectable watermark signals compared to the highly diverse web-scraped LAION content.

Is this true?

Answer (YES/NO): YES